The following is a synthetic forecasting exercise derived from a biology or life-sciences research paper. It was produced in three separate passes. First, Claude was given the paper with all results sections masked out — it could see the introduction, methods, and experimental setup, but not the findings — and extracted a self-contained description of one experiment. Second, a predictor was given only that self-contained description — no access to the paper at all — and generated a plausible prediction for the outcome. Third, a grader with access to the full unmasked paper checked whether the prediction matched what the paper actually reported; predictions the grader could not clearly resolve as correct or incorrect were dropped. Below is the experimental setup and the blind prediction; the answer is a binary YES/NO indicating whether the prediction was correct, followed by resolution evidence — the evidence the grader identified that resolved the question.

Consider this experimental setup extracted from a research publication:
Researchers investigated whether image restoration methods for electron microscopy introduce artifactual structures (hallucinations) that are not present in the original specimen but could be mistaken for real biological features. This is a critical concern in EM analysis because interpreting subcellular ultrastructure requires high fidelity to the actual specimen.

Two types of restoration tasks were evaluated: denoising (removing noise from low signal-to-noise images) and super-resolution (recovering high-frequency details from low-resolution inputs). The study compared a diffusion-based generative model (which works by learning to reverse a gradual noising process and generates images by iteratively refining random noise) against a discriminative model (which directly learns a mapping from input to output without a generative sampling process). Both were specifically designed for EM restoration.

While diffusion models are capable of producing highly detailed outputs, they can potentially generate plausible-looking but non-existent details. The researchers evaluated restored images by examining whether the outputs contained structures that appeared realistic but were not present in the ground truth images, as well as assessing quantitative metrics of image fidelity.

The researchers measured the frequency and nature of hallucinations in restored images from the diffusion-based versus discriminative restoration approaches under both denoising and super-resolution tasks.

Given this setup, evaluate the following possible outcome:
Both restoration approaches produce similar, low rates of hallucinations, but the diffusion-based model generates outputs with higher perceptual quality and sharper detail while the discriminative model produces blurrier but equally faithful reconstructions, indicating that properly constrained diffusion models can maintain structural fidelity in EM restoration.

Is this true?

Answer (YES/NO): NO